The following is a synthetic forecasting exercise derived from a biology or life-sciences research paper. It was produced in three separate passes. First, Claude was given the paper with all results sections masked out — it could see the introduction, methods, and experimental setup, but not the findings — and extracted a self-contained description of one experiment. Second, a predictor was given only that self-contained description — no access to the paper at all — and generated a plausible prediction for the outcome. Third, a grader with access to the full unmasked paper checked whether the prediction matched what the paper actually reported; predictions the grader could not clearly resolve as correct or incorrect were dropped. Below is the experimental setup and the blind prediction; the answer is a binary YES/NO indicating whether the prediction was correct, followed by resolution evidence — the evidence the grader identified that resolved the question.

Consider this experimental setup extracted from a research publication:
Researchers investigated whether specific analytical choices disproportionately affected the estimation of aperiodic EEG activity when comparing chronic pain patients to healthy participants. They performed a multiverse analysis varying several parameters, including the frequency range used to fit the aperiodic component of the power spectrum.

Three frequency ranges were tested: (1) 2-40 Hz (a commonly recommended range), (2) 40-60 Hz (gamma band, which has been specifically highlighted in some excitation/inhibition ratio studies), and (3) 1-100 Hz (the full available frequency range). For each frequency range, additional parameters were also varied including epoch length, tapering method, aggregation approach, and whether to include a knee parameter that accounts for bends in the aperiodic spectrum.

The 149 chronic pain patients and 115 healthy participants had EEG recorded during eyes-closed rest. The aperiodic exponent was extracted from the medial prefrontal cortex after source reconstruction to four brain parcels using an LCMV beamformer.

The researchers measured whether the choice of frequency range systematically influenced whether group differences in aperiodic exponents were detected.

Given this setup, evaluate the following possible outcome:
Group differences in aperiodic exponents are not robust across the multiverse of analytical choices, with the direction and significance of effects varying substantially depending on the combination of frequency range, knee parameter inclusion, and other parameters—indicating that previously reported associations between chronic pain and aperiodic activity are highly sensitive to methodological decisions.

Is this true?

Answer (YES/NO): NO